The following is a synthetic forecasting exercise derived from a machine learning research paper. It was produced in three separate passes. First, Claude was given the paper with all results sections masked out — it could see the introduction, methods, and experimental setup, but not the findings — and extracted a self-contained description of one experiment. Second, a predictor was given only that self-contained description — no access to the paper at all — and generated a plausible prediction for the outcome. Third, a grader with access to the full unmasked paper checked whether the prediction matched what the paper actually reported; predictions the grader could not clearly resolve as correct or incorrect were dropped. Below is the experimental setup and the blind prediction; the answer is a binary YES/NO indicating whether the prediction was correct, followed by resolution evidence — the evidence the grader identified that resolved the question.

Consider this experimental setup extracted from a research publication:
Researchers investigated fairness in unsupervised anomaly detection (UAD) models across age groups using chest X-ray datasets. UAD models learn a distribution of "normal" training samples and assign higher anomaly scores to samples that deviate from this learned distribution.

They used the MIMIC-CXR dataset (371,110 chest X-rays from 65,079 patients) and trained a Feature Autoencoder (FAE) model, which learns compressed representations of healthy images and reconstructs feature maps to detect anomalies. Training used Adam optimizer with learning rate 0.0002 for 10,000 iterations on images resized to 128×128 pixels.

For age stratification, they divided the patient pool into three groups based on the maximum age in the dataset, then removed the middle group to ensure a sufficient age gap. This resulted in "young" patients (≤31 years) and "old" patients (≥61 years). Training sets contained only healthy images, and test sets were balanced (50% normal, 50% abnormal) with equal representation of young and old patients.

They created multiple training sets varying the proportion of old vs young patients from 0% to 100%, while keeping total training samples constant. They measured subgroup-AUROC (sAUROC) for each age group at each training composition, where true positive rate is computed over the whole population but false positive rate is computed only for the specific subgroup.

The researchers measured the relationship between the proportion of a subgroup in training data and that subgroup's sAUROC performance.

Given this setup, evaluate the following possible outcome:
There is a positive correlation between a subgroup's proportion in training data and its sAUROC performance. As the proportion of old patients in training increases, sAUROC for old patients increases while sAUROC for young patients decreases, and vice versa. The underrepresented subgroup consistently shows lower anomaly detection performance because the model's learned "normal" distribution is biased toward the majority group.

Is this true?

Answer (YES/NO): YES